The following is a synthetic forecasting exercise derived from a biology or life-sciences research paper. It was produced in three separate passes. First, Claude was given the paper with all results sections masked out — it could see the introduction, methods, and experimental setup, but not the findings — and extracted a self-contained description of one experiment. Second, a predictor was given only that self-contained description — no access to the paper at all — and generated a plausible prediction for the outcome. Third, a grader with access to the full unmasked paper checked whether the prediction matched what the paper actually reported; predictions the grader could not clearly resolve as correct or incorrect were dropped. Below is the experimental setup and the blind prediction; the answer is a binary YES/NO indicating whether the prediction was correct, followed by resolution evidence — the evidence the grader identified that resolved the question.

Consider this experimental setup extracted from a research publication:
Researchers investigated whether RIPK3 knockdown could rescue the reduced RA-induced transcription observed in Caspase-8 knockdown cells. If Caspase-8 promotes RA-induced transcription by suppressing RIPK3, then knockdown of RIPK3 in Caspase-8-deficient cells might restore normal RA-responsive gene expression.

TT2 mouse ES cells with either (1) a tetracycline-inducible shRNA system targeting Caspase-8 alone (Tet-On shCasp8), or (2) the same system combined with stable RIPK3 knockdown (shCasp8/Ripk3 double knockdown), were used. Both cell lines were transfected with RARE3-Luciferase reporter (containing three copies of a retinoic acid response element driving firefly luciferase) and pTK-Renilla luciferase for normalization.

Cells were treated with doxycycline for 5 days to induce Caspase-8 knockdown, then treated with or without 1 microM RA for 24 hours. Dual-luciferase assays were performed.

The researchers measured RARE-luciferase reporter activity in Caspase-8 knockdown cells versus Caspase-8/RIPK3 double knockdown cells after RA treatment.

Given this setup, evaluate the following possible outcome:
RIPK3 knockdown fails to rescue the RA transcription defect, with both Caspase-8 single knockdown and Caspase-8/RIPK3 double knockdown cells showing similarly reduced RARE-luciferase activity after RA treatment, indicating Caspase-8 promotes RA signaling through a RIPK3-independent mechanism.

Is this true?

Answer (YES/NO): NO